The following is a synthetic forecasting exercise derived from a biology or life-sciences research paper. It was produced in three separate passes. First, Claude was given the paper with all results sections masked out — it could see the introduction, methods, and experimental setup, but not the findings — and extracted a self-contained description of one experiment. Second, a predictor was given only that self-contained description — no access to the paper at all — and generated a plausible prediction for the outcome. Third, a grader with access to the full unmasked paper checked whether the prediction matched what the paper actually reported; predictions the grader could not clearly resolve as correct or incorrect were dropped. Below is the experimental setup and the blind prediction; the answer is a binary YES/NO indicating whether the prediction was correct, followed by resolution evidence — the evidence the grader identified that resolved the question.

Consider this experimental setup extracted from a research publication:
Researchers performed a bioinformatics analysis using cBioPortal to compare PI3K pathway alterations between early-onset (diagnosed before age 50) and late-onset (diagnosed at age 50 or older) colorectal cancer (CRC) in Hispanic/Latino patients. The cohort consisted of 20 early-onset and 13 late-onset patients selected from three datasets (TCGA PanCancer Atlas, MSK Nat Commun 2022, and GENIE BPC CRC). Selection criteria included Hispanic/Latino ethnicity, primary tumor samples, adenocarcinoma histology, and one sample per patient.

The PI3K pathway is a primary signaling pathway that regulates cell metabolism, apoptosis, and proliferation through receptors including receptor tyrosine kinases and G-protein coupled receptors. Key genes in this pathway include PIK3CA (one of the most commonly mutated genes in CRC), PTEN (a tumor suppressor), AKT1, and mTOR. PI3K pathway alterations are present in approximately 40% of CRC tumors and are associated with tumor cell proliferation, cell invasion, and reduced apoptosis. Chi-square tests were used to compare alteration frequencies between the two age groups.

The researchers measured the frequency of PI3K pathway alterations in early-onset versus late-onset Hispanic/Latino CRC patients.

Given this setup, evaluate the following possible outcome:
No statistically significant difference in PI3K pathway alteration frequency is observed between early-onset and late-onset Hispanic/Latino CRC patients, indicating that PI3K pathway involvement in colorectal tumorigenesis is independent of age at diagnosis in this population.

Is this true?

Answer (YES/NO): YES